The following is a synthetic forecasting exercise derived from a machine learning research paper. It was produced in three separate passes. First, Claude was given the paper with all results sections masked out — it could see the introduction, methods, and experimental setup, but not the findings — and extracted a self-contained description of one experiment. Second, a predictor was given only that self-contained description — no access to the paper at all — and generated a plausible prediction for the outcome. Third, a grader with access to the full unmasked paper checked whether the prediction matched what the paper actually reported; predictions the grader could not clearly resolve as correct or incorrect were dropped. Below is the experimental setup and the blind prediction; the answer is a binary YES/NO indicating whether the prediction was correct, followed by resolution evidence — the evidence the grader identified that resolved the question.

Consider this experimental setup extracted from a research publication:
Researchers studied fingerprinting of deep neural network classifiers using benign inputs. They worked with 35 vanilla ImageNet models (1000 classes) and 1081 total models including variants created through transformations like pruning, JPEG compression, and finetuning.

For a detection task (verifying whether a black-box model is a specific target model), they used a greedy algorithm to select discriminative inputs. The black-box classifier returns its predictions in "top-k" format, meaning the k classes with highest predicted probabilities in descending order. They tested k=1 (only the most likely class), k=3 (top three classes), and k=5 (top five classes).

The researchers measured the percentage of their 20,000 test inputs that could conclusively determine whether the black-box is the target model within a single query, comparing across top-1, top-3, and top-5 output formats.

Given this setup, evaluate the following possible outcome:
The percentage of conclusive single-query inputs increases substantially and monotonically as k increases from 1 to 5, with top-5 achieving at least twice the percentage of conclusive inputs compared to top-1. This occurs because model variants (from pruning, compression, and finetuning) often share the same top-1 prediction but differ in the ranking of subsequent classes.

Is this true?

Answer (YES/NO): YES